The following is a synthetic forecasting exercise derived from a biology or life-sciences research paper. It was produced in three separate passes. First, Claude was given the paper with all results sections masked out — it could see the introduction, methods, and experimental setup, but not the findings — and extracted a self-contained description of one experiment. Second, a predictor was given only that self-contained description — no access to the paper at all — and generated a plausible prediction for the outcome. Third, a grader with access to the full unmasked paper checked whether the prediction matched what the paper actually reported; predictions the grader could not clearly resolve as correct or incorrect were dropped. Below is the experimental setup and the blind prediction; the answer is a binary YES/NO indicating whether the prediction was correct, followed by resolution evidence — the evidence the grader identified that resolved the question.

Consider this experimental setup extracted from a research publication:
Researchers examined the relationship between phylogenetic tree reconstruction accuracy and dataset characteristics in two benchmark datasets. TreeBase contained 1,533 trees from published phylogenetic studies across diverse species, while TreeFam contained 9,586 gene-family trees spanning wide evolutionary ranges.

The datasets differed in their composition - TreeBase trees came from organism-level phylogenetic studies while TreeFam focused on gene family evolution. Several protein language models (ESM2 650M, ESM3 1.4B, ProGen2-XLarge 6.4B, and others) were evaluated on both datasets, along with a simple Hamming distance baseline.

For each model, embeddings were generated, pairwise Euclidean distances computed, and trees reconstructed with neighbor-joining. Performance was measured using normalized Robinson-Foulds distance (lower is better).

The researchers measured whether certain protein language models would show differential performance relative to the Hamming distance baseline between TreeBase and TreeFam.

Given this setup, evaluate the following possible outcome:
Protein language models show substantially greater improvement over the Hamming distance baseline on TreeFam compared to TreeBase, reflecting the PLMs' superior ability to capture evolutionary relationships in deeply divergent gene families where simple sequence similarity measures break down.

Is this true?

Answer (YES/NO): NO